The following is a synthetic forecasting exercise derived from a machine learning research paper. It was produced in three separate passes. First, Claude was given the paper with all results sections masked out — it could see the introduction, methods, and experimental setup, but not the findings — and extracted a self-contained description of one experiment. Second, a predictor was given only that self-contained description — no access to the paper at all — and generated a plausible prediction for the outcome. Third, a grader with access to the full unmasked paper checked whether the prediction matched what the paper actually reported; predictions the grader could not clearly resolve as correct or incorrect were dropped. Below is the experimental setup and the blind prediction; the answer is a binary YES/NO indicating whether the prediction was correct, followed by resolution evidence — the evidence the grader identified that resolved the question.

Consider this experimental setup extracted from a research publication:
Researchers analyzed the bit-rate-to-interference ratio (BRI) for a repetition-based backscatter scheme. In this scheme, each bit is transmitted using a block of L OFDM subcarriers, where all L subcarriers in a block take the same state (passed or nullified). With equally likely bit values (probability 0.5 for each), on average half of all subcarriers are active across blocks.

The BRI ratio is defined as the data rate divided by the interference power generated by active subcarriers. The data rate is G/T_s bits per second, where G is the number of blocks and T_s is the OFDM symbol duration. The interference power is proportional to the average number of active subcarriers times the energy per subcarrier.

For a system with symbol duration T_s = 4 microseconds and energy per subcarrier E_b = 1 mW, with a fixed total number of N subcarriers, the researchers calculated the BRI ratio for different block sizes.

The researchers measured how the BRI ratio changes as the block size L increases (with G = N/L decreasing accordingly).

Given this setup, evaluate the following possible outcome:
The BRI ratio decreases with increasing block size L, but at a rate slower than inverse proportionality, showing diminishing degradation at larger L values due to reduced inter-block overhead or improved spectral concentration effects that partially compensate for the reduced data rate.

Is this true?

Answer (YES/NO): NO